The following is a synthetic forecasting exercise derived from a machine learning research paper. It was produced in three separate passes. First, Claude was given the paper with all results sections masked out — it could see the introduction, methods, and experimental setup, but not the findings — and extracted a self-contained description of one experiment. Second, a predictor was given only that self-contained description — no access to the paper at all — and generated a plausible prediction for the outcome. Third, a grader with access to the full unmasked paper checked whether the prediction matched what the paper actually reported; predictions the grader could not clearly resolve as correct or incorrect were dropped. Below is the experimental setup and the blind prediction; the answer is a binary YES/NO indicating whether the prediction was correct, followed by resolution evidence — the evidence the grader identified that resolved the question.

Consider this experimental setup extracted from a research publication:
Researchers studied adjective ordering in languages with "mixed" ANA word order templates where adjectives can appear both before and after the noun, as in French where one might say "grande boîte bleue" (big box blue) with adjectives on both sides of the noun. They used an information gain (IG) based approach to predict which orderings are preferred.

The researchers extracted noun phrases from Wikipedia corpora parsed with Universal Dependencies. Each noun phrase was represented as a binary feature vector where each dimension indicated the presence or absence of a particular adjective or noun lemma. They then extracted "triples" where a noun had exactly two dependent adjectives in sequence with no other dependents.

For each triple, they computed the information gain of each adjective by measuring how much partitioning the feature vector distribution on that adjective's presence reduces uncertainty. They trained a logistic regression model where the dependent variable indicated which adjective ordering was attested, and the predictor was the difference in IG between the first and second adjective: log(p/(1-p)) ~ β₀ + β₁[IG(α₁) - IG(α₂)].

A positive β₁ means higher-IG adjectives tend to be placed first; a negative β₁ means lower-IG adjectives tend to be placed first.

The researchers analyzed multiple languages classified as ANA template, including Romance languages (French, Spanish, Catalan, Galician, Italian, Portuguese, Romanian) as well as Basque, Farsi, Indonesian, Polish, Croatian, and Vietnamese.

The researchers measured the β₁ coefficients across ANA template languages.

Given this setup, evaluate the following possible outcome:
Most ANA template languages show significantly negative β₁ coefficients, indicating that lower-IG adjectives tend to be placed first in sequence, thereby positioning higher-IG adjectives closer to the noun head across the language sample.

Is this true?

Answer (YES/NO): NO